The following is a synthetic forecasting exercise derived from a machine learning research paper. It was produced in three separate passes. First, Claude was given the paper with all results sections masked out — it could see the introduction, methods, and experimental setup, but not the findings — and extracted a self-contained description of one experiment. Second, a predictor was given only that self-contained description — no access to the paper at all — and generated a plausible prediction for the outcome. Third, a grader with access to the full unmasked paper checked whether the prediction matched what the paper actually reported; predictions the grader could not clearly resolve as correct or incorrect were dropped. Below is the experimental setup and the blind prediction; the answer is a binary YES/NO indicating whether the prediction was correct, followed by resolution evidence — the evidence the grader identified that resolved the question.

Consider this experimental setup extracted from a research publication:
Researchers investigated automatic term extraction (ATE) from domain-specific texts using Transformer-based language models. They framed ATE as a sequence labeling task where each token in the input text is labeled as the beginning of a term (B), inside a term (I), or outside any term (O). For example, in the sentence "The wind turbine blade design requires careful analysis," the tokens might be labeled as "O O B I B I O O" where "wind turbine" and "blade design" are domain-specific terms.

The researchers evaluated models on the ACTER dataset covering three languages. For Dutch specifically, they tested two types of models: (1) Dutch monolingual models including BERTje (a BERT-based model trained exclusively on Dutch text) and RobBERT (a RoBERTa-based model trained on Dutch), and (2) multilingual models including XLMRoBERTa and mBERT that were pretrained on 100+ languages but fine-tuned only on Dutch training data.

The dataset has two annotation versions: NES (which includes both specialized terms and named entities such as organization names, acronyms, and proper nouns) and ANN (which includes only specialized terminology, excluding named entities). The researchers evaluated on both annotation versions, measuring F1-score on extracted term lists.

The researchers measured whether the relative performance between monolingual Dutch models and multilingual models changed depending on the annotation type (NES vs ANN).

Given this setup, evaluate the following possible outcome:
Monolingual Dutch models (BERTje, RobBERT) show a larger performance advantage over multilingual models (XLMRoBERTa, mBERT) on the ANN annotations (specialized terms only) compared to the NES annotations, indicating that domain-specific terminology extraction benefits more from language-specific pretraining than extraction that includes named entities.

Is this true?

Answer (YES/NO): NO